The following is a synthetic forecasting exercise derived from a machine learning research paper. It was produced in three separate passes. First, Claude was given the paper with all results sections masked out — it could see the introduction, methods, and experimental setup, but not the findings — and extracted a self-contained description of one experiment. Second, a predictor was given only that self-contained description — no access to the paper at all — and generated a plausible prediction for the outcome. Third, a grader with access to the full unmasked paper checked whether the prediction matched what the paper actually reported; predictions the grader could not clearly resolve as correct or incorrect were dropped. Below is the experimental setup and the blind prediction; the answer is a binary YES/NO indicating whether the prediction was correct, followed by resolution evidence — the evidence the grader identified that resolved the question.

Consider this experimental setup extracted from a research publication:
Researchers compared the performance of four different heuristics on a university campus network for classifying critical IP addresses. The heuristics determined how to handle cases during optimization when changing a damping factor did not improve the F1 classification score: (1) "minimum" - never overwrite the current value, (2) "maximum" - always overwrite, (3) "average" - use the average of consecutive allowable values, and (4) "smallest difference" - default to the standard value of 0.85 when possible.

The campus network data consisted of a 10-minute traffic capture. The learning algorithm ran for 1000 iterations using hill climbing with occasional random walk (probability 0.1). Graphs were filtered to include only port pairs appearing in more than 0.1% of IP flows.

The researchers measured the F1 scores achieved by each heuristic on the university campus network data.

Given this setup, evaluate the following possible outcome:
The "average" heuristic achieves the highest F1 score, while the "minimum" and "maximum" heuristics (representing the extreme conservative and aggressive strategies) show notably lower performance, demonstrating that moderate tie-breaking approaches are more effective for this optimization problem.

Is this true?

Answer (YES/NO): NO